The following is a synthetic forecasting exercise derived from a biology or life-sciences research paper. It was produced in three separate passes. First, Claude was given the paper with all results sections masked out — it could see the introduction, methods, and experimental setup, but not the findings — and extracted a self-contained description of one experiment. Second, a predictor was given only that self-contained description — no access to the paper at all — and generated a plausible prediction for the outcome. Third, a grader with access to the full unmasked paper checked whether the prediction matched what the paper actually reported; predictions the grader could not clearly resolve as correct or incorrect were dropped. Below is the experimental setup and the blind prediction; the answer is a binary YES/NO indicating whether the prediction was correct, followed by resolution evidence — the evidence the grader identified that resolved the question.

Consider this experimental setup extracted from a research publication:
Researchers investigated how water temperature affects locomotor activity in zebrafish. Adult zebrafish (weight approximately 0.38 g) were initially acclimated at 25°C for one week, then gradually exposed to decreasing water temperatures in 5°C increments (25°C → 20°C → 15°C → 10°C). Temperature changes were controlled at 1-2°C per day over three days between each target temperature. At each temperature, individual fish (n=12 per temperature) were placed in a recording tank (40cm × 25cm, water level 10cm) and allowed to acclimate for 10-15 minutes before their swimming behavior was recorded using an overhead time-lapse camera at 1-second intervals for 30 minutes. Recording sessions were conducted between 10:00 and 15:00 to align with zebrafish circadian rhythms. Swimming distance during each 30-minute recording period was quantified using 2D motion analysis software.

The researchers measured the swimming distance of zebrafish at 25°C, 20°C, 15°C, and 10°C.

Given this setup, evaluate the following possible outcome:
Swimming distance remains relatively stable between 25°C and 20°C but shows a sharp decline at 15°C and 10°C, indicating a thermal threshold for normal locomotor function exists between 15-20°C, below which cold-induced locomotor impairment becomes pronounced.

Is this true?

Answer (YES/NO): YES